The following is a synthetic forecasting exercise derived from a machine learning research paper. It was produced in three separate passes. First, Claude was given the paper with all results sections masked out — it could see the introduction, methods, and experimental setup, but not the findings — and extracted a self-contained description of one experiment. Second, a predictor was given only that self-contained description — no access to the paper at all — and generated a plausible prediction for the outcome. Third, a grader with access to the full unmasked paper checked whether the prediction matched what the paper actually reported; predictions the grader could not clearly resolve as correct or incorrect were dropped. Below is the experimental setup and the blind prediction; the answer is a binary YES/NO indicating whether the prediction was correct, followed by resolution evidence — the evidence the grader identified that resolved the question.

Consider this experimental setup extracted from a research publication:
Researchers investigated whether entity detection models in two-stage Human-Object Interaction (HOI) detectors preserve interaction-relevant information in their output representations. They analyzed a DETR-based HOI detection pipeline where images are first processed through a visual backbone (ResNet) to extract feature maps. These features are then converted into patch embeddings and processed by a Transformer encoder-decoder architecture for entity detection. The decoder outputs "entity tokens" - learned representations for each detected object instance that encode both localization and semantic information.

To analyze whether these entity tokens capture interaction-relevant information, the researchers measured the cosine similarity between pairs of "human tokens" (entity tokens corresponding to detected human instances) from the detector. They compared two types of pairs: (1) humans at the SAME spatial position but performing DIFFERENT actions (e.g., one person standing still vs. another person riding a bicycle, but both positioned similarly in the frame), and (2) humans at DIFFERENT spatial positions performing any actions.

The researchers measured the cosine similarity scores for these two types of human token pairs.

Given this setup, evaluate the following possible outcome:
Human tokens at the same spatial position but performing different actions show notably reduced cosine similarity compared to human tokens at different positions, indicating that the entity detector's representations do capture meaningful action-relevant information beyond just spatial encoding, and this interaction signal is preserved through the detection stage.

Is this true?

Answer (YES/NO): NO